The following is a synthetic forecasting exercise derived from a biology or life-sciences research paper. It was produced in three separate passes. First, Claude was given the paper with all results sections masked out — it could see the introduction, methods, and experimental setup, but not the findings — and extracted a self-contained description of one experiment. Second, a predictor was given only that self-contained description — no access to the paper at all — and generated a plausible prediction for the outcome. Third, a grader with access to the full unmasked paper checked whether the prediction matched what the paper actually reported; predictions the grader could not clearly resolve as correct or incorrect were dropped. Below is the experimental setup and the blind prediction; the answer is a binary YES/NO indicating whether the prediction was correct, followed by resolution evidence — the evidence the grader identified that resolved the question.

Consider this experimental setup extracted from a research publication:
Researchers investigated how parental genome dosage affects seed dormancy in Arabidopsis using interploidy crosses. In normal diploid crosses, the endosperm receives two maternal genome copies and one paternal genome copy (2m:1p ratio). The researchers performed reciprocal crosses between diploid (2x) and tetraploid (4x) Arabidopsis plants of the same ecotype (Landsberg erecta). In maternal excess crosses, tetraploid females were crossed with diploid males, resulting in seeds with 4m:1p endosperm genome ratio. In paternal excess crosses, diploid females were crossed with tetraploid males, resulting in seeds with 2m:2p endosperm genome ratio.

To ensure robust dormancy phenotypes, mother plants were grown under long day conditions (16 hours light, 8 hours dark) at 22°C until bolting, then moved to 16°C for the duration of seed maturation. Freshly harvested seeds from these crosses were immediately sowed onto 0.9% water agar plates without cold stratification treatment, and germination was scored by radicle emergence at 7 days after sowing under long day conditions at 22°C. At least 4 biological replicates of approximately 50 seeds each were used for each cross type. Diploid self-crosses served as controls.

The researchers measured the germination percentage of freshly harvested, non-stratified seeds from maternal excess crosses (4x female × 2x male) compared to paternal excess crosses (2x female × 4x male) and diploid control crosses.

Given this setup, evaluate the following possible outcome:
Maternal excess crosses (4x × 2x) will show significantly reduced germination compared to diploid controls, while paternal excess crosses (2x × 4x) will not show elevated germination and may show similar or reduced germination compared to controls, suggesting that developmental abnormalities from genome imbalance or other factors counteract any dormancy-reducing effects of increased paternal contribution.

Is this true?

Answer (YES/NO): NO